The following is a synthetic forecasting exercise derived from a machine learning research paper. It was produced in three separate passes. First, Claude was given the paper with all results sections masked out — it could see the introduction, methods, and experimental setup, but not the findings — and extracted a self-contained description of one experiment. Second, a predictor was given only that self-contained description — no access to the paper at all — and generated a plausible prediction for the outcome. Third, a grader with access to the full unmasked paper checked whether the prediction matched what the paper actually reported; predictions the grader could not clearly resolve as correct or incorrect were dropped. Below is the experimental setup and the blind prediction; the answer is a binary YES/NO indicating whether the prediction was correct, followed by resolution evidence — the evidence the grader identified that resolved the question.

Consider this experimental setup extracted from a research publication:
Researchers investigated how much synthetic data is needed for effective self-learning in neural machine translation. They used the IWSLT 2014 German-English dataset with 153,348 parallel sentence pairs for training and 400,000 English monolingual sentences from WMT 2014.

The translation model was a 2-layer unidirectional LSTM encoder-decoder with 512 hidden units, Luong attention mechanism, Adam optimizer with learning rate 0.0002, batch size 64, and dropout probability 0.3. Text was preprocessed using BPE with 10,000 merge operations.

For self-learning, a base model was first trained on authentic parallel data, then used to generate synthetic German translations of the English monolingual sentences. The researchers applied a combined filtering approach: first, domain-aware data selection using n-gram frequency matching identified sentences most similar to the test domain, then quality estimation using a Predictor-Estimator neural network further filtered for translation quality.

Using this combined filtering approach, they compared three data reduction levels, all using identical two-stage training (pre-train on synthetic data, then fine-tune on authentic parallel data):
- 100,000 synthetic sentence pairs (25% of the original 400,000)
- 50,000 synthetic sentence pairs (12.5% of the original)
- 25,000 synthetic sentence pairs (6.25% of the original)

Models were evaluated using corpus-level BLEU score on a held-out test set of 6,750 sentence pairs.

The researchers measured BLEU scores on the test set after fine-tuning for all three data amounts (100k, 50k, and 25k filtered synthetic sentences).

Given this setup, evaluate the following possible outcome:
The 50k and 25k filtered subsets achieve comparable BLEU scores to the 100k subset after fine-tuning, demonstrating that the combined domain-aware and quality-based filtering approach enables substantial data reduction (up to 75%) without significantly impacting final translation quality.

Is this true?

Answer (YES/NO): YES